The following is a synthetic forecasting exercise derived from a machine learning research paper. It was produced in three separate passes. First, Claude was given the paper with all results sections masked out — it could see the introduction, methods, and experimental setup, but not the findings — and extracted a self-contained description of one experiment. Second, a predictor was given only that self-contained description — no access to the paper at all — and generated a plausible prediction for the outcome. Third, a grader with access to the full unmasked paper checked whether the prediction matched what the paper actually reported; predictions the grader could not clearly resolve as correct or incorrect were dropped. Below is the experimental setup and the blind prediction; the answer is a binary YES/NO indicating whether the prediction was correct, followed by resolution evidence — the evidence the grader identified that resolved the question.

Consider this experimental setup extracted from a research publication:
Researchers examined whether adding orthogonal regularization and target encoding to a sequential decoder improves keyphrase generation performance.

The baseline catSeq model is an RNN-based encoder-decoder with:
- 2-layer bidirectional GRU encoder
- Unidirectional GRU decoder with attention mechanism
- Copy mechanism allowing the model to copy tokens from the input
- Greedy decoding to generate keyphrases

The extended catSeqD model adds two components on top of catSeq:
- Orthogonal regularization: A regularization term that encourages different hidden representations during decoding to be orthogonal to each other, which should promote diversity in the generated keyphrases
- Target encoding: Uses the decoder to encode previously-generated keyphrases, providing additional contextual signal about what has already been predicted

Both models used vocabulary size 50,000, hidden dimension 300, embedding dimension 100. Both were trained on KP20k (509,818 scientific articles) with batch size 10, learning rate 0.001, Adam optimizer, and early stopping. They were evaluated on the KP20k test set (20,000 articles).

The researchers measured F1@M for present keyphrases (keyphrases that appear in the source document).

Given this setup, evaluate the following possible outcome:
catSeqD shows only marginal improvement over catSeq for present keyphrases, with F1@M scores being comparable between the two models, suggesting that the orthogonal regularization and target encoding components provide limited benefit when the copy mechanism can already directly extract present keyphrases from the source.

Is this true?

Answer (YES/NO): NO